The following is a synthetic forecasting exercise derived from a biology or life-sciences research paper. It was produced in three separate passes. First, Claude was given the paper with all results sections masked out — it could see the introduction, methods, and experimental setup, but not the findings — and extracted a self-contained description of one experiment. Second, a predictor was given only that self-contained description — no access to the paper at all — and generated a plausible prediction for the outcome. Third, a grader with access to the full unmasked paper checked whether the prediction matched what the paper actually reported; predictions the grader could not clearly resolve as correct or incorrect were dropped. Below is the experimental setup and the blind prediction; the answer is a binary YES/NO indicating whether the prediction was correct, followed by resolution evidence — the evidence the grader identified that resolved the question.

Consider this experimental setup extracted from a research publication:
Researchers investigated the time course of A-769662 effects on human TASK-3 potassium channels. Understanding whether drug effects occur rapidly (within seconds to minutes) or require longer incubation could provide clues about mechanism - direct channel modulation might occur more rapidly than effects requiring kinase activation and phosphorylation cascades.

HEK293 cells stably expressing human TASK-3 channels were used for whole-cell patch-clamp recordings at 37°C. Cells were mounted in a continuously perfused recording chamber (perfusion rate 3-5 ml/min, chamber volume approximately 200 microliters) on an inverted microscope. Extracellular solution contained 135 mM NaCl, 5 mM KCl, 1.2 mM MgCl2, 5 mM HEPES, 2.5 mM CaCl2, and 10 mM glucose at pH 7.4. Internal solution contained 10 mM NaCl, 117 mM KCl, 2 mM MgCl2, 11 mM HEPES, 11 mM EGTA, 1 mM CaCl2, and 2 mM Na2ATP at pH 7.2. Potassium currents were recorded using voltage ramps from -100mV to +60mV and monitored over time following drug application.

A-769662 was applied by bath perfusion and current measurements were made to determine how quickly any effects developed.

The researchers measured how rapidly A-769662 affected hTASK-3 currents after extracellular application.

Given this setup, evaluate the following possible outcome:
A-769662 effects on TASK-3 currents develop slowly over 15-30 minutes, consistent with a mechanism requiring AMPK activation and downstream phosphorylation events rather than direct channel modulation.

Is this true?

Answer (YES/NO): NO